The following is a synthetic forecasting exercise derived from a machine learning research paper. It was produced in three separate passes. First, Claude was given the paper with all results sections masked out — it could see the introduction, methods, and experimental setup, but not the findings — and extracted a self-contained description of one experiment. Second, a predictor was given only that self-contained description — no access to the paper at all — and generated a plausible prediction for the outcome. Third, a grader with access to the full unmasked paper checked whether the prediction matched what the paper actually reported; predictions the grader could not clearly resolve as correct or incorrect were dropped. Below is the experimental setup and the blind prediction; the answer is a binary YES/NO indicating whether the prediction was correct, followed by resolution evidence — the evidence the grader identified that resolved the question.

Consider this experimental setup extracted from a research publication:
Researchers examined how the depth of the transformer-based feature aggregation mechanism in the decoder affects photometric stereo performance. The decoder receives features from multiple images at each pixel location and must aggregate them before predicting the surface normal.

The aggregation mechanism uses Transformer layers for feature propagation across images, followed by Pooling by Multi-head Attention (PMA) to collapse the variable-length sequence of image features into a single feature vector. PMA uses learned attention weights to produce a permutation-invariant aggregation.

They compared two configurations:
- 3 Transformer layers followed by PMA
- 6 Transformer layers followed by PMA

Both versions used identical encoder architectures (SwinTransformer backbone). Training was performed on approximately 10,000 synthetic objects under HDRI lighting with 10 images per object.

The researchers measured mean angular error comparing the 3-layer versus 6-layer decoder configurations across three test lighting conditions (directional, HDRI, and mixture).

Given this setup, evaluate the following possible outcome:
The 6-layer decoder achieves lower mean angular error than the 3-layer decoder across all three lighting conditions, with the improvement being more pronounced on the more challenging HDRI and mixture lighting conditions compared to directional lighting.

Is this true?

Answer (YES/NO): NO